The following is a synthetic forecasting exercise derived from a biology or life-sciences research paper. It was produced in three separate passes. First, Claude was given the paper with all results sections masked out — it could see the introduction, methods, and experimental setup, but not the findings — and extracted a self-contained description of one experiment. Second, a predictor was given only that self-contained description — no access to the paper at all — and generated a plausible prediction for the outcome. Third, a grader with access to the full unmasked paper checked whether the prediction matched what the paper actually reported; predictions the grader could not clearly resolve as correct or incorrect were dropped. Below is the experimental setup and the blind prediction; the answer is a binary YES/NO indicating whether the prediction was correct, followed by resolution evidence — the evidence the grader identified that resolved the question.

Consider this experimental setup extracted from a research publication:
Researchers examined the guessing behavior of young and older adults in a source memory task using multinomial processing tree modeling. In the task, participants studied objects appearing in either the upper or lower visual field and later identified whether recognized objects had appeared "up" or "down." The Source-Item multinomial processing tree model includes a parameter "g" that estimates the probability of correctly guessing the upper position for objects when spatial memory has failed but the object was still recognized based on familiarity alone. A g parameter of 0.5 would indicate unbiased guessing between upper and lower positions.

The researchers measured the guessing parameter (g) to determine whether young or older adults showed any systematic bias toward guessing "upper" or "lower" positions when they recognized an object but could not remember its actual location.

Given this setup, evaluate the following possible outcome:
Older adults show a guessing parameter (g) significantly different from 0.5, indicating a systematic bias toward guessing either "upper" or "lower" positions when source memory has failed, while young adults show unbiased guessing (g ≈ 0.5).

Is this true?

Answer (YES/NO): NO